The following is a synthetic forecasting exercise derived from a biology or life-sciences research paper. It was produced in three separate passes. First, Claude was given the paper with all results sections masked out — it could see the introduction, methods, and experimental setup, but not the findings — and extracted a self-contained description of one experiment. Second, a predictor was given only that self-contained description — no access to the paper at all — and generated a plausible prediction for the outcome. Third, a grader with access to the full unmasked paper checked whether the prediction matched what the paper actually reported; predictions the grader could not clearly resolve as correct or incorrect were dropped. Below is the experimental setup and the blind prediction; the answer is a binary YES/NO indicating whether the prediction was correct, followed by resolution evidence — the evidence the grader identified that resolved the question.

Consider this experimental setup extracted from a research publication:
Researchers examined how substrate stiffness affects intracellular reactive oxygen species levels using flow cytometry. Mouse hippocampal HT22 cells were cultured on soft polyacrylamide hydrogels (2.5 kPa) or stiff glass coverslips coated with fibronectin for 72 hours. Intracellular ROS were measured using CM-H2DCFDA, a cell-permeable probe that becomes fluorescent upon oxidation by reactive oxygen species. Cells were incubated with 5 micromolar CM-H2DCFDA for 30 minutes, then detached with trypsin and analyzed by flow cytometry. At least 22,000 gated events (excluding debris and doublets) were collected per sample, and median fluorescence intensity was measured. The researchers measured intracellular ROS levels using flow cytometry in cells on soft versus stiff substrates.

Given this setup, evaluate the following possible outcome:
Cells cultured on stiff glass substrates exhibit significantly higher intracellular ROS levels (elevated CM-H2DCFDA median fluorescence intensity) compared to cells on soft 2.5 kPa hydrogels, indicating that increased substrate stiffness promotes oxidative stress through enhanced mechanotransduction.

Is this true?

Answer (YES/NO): NO